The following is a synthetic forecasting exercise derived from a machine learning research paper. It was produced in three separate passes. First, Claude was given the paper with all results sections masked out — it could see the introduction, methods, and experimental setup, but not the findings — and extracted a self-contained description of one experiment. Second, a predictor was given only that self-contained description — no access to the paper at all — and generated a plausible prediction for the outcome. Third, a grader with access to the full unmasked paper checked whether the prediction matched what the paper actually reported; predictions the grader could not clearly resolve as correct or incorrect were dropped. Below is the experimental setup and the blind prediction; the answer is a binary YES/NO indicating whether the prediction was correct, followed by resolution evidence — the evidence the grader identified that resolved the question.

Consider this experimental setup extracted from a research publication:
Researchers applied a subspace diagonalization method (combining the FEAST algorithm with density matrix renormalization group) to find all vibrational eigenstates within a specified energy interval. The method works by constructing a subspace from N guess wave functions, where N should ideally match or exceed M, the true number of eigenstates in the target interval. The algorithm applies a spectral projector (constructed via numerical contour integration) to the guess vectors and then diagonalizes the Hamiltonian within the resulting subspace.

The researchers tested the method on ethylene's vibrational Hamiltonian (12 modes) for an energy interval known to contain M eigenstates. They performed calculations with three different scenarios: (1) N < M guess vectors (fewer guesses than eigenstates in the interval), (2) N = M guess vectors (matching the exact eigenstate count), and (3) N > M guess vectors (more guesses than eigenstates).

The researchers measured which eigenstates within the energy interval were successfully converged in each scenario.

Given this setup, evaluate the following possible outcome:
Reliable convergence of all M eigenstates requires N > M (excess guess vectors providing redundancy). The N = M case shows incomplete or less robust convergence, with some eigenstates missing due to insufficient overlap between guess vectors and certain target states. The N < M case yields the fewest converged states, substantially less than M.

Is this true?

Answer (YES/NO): YES